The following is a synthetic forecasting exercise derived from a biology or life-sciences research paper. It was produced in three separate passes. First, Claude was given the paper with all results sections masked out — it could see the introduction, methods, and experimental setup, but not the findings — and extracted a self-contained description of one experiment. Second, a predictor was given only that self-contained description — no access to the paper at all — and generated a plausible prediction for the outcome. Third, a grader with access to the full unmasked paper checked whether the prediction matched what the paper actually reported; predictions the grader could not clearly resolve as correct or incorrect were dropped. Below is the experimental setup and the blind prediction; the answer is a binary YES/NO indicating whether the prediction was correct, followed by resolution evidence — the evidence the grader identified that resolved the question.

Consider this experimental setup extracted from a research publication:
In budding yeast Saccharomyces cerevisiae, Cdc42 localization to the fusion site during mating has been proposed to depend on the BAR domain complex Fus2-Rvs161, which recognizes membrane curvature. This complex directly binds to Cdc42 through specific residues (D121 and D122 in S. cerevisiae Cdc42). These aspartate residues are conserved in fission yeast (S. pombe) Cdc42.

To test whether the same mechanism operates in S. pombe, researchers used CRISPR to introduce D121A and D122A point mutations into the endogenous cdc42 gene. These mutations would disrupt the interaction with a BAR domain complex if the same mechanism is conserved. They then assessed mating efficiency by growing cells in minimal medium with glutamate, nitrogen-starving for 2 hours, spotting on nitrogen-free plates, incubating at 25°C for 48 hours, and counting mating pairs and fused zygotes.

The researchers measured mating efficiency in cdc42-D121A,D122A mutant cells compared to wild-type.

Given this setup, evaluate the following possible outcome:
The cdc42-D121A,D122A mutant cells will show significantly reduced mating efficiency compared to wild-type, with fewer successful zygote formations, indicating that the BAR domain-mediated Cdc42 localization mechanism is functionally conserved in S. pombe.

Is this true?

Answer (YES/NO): NO